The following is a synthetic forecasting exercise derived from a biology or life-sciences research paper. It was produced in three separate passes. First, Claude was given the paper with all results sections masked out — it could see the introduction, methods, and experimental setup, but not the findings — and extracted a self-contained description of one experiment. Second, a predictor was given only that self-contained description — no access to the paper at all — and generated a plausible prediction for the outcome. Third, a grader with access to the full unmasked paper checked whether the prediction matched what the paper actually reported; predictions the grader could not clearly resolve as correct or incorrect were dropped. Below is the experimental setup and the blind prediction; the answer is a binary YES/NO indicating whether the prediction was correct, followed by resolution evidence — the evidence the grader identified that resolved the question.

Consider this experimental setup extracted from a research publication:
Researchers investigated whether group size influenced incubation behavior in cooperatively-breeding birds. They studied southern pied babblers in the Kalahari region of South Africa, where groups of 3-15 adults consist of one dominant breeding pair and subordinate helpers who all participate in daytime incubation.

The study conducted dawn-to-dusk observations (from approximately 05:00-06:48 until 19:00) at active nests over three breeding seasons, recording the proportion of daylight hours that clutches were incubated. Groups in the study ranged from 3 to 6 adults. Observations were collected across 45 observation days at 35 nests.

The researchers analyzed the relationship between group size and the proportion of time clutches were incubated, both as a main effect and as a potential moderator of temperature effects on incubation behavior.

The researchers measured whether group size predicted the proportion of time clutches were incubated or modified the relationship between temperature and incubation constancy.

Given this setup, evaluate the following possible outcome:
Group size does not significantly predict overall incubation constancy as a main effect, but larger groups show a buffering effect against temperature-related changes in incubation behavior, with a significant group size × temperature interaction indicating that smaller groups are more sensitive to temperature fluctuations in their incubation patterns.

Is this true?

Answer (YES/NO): NO